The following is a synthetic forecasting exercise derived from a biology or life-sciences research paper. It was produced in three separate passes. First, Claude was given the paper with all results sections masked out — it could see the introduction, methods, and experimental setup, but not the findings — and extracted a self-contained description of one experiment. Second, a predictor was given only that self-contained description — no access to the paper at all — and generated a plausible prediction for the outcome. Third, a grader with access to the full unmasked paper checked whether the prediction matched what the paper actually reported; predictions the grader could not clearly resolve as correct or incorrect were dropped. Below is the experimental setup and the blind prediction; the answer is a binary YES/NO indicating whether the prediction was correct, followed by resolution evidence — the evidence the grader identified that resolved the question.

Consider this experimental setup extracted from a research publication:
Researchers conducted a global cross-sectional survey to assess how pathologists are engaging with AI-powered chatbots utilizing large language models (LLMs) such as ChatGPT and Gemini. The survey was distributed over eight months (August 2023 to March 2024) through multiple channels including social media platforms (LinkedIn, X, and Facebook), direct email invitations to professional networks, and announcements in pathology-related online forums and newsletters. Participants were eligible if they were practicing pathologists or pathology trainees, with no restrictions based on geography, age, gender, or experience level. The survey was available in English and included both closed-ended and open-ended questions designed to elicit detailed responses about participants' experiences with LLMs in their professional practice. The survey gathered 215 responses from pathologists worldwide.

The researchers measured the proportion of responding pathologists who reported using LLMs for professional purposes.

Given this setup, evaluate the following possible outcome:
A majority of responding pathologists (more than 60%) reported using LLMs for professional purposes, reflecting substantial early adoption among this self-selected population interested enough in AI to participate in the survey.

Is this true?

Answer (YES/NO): NO